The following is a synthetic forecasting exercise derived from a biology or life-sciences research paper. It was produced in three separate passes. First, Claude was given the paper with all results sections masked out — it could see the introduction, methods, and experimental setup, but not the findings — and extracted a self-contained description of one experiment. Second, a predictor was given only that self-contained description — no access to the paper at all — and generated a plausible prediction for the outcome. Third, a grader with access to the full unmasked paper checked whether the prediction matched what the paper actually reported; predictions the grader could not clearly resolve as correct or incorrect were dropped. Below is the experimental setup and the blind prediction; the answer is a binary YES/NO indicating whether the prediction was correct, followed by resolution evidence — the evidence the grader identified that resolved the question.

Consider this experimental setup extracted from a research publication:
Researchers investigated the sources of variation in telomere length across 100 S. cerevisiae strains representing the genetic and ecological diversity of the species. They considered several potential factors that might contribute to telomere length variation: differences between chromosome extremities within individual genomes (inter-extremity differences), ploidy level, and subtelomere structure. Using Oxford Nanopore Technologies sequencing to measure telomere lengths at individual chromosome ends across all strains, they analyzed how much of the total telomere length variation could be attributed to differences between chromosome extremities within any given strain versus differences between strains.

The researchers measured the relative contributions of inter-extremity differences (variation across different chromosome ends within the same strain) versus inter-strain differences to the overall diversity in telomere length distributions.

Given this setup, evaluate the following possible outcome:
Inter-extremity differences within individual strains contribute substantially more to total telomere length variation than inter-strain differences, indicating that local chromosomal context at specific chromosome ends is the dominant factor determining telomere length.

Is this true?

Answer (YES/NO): NO